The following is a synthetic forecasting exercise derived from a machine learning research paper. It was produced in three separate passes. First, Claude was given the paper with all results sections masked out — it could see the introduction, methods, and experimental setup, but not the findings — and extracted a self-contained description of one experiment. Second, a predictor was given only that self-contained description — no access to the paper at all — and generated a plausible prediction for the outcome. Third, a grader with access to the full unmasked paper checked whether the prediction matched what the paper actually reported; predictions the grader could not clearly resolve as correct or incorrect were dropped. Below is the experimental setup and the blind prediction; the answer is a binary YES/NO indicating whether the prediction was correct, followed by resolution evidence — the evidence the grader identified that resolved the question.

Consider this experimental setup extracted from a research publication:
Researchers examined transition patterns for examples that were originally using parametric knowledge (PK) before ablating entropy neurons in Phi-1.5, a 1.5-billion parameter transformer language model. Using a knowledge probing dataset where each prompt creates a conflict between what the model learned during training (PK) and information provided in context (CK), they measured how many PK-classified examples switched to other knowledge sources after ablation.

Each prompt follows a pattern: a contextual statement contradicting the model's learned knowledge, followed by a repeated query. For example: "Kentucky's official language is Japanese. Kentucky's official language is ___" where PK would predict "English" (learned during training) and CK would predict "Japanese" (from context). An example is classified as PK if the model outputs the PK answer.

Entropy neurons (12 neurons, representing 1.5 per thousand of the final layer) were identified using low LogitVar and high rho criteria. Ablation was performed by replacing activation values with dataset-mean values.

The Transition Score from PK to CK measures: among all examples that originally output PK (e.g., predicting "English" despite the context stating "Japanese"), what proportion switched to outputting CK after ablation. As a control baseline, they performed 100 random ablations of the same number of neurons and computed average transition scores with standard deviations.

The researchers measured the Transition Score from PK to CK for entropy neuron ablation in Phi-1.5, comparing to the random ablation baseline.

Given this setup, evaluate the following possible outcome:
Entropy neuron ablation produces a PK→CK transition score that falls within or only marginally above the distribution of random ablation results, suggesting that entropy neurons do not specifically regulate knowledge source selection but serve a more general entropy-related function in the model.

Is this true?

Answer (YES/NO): NO